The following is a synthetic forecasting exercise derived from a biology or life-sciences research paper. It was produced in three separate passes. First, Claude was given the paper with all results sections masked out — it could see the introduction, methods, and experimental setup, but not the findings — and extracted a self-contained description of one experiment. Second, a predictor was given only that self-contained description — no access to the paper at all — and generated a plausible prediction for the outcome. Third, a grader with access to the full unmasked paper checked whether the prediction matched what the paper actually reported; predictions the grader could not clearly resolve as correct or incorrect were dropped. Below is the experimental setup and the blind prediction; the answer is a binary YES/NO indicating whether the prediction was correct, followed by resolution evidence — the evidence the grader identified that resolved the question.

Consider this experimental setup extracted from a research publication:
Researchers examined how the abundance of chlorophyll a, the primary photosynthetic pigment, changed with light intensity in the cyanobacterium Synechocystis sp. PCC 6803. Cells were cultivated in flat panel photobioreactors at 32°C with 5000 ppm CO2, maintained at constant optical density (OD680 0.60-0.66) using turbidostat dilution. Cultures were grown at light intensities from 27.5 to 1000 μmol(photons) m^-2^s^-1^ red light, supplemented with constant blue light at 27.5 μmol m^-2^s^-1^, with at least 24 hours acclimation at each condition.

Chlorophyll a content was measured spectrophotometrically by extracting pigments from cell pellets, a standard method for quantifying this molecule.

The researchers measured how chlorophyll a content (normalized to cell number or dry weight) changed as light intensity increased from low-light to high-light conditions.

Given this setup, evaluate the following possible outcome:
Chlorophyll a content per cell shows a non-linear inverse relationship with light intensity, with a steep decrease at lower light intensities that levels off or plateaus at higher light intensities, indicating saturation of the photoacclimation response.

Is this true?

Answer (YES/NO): NO